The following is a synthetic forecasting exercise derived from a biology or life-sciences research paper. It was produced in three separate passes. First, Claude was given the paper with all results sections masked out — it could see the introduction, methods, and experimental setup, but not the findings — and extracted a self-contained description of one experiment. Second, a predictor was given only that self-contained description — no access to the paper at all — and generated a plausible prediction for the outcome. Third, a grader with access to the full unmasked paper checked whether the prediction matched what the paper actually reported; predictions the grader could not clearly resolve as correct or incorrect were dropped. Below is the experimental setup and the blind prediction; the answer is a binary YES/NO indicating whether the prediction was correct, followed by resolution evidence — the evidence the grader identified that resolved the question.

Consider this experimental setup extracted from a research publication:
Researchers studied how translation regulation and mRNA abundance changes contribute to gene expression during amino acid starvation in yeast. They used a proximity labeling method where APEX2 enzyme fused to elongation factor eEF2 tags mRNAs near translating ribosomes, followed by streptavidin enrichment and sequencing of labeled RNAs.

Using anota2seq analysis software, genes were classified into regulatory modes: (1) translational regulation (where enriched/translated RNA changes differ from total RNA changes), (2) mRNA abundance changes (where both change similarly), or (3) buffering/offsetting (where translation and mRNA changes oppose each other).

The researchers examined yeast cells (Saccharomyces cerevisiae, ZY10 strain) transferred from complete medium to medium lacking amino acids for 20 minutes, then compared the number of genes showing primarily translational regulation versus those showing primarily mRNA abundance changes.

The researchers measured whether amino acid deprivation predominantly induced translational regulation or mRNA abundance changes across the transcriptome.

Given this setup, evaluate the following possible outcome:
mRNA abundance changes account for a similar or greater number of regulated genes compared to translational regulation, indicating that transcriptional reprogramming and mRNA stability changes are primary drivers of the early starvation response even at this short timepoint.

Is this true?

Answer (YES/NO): YES